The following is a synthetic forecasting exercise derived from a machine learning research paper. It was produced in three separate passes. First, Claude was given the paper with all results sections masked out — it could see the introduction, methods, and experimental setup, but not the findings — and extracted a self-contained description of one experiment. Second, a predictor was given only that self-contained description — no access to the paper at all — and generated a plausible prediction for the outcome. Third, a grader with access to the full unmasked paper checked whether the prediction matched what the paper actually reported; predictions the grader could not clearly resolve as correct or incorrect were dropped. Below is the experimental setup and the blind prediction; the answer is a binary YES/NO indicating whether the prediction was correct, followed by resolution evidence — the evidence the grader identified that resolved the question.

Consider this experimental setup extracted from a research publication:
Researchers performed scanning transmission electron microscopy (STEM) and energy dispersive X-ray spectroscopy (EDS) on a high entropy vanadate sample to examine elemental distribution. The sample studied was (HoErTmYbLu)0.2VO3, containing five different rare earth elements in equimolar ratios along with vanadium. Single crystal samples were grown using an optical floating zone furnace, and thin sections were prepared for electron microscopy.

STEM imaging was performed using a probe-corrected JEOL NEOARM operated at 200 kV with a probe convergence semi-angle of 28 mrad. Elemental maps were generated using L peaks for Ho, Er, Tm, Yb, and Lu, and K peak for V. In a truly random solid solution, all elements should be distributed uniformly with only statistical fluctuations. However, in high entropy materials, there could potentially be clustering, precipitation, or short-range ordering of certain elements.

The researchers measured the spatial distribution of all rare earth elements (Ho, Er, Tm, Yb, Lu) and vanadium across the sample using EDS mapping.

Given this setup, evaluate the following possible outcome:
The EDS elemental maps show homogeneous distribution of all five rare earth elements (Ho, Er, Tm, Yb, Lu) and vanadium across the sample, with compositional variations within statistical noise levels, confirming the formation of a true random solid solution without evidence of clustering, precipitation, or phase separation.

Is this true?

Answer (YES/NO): YES